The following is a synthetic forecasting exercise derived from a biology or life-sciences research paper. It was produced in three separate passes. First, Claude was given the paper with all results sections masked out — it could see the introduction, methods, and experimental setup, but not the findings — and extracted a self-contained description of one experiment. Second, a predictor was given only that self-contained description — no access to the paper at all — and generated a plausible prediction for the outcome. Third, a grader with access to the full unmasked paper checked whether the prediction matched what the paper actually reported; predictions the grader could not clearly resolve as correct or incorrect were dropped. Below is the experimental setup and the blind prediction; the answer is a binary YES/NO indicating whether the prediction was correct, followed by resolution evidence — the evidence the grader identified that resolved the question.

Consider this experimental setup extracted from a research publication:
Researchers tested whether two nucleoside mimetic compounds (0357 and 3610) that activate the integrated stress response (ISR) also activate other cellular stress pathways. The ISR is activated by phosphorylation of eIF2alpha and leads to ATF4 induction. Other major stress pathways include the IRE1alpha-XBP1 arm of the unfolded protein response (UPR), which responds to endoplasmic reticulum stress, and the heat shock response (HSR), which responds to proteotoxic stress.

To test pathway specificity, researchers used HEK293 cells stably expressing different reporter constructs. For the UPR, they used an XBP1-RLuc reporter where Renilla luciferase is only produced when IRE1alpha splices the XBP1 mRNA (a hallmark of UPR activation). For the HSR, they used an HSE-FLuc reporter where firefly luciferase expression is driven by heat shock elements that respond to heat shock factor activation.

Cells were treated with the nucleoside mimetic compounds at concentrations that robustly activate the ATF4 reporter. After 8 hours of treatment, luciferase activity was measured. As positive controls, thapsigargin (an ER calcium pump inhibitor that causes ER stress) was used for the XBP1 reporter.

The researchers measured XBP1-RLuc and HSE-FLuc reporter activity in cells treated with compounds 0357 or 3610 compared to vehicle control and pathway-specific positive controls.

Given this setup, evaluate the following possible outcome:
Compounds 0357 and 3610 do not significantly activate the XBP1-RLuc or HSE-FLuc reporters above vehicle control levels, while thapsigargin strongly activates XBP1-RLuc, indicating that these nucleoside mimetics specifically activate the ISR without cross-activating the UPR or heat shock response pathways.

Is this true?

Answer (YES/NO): YES